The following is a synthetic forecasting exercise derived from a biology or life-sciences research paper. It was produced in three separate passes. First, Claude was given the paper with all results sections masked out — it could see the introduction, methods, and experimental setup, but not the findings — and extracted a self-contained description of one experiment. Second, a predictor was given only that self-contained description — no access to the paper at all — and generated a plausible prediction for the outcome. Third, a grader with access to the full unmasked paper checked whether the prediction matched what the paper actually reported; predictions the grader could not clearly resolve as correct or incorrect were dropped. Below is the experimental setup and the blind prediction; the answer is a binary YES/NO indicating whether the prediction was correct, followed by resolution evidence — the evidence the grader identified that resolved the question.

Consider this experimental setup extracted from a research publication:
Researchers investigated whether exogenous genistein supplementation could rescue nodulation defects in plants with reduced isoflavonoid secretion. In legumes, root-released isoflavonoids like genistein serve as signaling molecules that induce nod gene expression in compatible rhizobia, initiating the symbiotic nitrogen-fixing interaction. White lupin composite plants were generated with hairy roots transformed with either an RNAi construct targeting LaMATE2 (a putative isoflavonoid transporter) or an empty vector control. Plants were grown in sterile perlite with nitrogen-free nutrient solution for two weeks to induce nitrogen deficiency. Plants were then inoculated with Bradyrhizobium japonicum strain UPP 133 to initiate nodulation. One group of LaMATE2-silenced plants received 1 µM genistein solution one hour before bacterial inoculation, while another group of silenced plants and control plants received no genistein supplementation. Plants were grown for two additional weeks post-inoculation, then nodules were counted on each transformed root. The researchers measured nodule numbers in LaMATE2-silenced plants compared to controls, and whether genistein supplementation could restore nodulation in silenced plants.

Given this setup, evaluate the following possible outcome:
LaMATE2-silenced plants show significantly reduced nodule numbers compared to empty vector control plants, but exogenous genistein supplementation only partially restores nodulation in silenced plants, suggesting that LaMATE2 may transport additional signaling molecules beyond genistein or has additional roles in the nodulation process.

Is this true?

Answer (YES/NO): YES